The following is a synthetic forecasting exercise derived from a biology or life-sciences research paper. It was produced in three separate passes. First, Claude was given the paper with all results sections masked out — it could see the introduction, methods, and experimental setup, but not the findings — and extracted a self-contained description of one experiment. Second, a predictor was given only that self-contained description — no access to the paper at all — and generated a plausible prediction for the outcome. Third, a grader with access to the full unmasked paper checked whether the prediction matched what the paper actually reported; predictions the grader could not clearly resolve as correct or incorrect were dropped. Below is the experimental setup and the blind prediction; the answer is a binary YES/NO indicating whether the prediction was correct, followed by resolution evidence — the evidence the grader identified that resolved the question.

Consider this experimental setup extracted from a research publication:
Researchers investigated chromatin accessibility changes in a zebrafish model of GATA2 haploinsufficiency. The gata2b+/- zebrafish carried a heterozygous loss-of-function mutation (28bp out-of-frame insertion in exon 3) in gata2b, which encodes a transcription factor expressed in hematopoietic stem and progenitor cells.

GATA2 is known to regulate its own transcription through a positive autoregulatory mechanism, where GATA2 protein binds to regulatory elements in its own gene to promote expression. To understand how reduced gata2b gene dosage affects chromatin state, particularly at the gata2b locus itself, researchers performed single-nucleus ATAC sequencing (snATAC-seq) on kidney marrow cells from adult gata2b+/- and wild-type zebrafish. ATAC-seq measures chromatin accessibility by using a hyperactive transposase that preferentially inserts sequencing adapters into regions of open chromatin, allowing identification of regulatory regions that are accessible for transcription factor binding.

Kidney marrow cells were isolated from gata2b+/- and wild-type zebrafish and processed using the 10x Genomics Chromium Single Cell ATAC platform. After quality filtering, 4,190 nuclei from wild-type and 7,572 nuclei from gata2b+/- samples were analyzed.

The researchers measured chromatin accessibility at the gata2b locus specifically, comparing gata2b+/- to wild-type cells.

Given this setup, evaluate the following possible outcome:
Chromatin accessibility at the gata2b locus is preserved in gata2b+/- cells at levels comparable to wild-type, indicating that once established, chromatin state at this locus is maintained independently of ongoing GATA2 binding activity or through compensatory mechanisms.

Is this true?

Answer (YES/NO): NO